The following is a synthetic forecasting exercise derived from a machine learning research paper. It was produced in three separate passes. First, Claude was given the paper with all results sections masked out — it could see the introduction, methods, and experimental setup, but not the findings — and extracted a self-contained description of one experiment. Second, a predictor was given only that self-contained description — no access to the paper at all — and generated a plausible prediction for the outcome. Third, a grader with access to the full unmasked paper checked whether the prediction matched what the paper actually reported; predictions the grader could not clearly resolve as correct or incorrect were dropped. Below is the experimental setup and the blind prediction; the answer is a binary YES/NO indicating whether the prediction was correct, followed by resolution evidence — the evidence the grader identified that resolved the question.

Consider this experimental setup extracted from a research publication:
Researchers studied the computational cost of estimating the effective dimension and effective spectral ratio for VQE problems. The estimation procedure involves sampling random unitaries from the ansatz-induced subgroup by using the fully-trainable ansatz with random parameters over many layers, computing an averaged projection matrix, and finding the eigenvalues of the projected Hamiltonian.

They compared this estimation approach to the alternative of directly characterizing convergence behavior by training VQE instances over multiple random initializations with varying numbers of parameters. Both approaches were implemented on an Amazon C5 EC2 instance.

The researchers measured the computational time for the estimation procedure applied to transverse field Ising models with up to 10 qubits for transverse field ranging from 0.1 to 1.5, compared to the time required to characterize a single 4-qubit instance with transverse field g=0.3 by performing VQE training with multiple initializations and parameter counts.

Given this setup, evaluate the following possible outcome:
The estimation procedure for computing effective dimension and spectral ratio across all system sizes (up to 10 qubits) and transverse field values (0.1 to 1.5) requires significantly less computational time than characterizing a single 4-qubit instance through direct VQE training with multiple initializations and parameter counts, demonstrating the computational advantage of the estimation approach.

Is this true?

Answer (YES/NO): YES